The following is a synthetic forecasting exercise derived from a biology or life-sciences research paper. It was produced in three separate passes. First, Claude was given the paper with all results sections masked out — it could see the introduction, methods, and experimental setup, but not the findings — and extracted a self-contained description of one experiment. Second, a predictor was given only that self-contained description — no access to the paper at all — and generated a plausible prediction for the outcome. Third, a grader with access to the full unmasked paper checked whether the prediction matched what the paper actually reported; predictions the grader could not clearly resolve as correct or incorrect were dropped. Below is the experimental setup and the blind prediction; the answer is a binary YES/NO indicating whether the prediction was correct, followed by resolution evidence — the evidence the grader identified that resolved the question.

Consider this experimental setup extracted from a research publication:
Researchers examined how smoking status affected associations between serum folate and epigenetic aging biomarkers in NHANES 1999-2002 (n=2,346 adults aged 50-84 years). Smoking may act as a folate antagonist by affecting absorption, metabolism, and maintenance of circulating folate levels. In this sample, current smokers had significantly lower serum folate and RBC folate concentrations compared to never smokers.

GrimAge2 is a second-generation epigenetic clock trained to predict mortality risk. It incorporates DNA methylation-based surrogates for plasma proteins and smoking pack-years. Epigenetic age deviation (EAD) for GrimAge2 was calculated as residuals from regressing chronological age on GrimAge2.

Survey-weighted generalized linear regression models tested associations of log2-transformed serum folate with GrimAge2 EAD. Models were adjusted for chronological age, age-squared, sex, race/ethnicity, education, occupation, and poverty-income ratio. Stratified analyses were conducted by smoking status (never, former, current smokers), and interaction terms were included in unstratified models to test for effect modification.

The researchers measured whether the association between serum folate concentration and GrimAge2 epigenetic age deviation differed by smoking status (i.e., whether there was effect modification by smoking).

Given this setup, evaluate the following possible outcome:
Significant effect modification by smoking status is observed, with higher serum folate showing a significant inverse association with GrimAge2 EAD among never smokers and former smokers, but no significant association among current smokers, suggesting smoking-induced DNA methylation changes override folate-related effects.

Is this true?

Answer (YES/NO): NO